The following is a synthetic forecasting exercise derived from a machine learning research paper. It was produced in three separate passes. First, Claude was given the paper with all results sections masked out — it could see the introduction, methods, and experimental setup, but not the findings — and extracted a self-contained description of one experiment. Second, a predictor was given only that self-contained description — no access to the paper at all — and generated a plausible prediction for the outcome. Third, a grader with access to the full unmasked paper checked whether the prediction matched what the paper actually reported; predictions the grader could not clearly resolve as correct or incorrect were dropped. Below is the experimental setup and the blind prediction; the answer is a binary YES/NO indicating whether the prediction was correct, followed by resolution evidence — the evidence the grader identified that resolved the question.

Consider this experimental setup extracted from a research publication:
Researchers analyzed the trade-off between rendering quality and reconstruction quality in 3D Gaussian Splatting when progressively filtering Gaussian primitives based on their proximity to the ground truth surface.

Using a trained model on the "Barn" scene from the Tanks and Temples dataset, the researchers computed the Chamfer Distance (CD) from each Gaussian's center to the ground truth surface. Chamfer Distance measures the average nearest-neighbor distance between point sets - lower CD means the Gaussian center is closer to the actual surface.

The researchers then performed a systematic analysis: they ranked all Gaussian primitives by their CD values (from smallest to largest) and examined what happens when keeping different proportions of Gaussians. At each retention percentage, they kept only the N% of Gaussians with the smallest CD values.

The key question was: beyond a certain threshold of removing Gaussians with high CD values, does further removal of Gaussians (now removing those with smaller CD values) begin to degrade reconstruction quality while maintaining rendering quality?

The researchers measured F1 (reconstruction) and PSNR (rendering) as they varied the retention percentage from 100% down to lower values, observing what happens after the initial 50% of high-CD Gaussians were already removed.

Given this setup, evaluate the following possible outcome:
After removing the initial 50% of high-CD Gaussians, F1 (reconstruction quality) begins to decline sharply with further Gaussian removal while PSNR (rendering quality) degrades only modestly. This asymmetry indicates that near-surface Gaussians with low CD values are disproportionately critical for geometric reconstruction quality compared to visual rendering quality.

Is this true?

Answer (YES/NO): YES